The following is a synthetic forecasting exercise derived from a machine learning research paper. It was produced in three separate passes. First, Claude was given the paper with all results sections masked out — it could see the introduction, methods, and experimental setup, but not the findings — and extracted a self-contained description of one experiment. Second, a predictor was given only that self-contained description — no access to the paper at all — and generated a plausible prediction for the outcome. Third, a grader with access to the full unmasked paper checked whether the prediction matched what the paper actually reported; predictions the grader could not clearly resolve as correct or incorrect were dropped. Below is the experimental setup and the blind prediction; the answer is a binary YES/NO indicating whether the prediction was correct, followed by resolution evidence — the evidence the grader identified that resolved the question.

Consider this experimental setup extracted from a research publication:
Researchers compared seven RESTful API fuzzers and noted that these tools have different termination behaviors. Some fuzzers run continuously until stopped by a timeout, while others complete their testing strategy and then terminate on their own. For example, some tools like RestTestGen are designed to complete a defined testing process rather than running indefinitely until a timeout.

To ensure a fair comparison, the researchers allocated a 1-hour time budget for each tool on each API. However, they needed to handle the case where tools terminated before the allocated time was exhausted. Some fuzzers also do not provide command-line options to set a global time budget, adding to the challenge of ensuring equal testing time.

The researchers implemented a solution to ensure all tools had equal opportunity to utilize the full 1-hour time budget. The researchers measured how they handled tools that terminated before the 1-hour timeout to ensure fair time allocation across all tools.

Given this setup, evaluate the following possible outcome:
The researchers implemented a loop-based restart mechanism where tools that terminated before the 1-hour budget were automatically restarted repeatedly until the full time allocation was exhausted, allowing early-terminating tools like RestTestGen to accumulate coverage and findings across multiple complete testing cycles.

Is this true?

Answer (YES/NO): YES